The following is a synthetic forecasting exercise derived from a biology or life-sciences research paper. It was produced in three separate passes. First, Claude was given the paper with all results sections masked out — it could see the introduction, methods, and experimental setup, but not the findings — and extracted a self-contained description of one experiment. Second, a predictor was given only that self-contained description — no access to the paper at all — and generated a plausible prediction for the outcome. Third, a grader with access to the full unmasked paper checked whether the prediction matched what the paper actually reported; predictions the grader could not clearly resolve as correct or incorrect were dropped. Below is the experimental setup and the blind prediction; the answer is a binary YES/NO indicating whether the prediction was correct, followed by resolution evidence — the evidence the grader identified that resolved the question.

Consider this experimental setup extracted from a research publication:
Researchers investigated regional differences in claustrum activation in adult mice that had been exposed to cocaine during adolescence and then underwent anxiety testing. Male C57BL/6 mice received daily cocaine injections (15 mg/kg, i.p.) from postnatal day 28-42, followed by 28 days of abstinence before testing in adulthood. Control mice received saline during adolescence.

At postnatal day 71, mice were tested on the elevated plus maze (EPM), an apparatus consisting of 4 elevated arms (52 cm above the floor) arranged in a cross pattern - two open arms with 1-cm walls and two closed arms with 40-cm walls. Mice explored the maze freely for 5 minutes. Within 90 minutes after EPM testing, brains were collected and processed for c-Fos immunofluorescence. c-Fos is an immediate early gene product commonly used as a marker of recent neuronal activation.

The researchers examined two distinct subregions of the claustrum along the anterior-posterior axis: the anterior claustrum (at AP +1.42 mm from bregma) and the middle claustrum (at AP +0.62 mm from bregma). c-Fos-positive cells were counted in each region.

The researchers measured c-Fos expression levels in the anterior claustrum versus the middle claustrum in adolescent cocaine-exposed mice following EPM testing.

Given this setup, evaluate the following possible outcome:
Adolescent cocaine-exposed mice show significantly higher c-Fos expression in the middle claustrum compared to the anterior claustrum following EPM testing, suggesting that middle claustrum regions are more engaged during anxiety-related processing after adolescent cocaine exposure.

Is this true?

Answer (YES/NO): YES